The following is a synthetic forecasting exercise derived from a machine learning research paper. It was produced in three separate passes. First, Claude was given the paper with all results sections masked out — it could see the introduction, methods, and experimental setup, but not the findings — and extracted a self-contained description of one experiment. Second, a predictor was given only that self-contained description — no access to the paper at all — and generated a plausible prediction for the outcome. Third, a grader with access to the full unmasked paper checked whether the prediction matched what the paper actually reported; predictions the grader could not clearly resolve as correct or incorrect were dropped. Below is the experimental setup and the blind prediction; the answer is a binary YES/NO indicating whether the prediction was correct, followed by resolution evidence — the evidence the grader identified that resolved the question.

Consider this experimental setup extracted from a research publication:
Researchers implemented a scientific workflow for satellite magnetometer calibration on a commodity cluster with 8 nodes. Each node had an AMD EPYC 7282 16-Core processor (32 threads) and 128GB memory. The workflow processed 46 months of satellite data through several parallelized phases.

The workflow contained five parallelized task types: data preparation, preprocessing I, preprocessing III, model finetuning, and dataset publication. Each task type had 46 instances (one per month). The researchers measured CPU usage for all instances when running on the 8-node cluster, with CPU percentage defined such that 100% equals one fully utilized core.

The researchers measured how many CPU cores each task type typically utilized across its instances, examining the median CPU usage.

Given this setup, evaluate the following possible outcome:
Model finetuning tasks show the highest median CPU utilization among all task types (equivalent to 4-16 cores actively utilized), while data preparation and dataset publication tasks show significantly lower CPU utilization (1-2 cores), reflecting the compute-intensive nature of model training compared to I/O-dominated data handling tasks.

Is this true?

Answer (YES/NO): NO